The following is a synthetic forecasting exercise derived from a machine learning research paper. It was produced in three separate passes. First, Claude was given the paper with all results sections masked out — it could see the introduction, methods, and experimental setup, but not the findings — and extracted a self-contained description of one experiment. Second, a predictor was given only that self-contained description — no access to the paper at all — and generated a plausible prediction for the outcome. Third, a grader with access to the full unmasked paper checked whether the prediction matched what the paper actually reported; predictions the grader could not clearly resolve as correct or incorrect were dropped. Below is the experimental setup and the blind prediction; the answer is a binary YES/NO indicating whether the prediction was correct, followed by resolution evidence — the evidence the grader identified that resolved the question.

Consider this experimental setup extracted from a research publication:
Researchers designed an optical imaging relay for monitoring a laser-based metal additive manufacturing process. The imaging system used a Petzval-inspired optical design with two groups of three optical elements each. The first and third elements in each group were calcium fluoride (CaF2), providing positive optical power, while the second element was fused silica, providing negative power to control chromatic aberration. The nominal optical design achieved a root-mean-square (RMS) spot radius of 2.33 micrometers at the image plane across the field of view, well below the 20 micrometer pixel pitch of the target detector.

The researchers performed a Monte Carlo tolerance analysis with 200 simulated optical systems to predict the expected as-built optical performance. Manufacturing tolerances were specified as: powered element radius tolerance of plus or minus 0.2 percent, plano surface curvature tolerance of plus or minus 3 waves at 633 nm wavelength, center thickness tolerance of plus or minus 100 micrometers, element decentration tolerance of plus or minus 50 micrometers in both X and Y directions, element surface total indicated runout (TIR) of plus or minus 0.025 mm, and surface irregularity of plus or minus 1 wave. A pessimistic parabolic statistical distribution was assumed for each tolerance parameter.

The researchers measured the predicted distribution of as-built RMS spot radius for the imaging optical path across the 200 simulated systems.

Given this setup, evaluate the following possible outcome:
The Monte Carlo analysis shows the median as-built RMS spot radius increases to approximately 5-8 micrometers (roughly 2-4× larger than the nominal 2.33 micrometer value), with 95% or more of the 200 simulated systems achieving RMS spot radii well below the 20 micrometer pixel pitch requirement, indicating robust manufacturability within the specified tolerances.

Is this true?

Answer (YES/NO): NO